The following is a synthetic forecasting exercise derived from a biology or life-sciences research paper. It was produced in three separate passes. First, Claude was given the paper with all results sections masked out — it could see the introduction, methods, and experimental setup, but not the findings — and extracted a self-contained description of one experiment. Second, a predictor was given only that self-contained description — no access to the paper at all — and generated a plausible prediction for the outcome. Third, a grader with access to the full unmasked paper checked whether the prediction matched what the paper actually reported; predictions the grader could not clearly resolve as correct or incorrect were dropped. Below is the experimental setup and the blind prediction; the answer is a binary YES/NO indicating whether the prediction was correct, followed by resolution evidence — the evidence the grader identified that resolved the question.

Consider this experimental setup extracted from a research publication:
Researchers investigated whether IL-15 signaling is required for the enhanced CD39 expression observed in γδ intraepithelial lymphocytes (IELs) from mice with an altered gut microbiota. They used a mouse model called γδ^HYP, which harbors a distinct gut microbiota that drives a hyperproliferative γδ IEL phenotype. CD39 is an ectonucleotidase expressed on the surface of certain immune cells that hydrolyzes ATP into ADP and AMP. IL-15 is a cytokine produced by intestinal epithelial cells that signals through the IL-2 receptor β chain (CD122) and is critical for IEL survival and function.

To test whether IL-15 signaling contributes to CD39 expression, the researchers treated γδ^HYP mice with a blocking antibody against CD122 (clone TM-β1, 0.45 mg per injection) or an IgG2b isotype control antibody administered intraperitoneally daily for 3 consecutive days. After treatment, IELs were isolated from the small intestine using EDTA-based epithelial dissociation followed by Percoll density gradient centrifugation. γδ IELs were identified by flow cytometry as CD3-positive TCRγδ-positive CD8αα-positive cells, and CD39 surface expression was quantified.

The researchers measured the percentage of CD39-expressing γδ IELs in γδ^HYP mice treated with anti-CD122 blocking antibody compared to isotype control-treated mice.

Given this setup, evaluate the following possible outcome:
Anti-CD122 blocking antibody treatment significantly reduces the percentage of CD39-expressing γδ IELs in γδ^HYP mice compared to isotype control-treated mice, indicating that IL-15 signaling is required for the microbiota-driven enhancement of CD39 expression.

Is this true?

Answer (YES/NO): YES